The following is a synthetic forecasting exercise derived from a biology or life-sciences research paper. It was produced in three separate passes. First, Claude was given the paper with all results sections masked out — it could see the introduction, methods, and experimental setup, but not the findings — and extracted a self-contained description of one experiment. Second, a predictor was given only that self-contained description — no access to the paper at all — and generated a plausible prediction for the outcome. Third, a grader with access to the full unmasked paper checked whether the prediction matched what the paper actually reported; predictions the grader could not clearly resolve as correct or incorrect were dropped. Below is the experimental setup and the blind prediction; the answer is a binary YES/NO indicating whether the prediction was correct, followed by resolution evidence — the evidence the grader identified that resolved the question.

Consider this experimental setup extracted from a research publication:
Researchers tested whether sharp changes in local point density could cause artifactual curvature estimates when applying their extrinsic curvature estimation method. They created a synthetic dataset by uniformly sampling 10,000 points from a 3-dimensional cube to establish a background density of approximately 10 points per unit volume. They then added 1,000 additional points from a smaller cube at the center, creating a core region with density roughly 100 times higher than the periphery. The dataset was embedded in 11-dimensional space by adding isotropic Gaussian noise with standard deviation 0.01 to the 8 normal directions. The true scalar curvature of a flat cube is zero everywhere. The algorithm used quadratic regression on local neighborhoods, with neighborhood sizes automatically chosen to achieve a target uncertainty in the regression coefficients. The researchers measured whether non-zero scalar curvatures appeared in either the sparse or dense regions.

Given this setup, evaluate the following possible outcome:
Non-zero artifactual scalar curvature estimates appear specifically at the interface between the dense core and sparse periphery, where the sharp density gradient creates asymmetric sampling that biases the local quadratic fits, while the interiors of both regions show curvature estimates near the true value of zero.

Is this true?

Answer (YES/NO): NO